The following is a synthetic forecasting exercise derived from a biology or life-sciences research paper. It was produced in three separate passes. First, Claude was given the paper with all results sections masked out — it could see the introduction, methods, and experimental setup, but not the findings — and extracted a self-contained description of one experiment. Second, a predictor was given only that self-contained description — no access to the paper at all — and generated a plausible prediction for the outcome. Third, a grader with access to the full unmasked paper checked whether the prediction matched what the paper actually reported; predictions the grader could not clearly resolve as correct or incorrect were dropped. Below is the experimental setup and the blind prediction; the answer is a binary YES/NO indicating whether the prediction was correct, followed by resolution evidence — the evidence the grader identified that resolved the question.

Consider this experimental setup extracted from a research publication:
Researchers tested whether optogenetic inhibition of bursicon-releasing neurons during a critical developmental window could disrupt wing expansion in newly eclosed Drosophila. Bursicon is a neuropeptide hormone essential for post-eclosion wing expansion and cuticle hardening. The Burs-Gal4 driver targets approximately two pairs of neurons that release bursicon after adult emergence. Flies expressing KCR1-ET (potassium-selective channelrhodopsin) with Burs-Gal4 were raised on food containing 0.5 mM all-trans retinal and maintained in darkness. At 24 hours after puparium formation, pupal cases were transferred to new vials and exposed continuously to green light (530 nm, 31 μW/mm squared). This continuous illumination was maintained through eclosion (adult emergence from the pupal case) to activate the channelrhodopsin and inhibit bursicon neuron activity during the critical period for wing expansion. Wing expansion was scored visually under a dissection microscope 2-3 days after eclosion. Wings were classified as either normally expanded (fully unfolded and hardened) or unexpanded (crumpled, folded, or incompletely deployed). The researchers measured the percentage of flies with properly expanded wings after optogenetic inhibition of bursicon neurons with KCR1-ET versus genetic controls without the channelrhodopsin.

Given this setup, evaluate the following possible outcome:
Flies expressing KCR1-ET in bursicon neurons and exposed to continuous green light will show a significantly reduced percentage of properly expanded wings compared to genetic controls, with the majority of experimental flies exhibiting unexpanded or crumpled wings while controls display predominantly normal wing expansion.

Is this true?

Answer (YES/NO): YES